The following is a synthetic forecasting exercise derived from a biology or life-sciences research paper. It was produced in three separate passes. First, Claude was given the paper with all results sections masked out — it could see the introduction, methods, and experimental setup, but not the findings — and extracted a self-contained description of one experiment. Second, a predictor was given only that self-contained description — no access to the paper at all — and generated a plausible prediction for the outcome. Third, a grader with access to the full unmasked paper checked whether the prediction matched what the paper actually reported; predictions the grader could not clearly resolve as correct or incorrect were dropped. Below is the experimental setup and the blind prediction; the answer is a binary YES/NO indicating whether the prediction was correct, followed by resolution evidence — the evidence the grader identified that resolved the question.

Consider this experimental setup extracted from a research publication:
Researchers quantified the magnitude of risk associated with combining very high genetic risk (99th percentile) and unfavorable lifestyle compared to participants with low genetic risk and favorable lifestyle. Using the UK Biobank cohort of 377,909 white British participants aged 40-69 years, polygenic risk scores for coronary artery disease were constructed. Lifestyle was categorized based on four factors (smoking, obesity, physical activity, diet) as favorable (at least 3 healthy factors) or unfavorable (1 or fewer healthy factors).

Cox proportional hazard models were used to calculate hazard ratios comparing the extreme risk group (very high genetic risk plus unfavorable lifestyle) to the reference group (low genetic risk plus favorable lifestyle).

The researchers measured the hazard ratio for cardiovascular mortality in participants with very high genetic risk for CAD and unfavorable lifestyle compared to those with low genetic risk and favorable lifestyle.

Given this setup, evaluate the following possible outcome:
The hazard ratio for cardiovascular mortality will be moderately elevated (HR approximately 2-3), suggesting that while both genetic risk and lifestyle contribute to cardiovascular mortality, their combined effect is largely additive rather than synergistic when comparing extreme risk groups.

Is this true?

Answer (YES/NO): NO